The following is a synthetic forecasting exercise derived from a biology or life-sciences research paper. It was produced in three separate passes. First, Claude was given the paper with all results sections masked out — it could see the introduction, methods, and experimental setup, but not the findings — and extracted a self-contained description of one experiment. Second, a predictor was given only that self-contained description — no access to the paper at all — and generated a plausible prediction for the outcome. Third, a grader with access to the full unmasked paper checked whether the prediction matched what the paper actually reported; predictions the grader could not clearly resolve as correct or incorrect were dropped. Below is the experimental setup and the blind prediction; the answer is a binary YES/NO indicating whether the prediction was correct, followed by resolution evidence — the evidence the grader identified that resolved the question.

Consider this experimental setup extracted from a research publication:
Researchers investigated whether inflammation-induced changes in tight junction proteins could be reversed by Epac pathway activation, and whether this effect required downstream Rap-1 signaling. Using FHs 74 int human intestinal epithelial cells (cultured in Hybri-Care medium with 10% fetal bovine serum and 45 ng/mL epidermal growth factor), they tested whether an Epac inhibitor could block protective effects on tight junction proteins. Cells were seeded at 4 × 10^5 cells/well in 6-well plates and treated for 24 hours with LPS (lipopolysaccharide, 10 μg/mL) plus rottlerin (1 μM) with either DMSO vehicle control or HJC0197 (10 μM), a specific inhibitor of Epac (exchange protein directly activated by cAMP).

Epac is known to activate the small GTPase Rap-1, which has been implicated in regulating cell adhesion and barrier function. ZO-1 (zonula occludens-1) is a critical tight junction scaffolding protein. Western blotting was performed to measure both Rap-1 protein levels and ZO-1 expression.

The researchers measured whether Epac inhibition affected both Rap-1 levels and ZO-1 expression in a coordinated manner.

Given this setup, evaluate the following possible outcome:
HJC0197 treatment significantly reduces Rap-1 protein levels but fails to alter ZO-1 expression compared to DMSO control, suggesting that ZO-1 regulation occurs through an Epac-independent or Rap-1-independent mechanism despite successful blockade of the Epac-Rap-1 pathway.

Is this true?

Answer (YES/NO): NO